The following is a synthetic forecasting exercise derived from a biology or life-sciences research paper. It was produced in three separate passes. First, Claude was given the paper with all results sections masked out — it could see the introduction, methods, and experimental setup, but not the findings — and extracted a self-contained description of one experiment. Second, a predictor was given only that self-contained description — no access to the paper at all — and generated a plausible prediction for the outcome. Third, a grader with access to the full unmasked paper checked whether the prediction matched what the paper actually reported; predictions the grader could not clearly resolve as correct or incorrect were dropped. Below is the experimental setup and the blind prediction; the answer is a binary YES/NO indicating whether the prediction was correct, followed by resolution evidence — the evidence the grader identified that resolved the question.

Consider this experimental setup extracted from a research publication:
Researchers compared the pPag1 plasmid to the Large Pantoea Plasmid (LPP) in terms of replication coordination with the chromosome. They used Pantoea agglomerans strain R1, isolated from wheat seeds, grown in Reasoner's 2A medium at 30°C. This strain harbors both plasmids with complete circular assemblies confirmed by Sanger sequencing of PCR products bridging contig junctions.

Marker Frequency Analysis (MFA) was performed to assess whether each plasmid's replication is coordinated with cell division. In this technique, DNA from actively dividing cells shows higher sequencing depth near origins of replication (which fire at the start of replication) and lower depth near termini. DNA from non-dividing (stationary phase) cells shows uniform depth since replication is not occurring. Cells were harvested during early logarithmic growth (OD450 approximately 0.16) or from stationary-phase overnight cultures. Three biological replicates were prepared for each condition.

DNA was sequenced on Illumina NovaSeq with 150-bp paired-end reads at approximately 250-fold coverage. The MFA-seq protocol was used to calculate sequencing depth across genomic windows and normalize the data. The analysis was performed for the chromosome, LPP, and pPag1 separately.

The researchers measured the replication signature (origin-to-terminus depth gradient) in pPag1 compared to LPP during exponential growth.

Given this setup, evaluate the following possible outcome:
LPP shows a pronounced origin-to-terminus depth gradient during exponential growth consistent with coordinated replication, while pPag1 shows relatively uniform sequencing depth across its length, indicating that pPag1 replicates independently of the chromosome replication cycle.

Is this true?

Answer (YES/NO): NO